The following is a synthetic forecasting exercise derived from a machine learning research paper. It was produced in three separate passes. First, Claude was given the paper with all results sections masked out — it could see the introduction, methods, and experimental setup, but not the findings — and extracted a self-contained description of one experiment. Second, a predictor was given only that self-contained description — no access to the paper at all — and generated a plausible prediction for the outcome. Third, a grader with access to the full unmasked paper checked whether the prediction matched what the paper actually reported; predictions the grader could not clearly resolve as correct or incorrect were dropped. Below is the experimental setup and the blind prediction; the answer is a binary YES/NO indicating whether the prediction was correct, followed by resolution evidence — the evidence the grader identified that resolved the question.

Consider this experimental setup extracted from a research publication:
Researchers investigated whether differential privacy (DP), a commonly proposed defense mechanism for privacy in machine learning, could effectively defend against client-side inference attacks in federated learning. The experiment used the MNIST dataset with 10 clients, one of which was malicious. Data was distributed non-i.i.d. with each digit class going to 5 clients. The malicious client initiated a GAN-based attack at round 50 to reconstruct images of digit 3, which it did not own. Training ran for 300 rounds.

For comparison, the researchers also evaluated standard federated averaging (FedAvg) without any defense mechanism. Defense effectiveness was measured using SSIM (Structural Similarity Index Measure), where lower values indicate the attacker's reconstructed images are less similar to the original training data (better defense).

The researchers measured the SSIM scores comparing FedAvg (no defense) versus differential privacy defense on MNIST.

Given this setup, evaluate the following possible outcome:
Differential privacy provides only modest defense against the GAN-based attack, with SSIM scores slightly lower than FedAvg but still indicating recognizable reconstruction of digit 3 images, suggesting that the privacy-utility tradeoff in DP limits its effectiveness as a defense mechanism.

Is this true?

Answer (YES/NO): NO